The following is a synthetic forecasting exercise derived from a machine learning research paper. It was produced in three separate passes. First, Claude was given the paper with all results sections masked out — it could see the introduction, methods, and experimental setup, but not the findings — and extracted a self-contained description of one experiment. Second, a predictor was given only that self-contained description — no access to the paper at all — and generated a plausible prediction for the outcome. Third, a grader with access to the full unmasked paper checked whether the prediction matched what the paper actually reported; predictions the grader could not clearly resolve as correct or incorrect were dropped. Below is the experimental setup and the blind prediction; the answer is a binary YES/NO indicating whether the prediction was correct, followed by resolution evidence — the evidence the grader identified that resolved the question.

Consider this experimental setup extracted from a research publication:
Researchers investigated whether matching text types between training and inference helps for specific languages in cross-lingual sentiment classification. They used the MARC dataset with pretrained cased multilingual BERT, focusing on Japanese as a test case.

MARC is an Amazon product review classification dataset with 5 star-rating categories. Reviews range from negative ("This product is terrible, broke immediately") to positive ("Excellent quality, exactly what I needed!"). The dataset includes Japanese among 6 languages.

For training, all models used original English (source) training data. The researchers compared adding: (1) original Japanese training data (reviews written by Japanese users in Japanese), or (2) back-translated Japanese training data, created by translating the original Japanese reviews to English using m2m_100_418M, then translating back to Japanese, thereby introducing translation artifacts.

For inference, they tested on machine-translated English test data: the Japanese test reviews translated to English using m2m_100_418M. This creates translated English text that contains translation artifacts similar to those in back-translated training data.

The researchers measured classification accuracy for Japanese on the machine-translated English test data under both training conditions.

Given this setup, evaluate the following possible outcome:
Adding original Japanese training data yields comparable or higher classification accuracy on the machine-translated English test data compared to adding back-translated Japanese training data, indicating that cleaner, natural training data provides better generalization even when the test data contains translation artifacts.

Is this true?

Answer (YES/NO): NO